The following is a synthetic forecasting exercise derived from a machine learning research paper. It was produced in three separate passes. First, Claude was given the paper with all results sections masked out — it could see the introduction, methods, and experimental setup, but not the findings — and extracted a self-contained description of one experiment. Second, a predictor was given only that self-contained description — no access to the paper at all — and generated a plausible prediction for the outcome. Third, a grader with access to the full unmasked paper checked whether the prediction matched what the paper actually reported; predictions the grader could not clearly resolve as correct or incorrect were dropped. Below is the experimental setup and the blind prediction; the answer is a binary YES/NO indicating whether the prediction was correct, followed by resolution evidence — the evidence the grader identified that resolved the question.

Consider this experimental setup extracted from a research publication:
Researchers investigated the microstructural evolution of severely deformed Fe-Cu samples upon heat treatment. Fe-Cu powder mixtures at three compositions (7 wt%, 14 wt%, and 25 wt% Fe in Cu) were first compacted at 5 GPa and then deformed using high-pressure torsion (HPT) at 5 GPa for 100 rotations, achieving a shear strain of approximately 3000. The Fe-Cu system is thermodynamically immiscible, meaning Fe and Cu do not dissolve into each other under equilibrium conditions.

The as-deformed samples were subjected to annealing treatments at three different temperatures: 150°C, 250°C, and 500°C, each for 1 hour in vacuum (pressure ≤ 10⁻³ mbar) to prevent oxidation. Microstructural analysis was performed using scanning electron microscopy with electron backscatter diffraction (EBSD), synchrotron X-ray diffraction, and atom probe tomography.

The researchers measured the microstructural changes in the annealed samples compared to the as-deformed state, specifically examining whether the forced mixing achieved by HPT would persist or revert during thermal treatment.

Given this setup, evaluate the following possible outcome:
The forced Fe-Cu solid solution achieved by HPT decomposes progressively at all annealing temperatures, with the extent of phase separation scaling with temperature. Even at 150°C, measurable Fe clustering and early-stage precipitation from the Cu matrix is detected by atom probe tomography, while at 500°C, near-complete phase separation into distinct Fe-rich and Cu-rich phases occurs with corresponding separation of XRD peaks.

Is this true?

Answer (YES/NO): NO